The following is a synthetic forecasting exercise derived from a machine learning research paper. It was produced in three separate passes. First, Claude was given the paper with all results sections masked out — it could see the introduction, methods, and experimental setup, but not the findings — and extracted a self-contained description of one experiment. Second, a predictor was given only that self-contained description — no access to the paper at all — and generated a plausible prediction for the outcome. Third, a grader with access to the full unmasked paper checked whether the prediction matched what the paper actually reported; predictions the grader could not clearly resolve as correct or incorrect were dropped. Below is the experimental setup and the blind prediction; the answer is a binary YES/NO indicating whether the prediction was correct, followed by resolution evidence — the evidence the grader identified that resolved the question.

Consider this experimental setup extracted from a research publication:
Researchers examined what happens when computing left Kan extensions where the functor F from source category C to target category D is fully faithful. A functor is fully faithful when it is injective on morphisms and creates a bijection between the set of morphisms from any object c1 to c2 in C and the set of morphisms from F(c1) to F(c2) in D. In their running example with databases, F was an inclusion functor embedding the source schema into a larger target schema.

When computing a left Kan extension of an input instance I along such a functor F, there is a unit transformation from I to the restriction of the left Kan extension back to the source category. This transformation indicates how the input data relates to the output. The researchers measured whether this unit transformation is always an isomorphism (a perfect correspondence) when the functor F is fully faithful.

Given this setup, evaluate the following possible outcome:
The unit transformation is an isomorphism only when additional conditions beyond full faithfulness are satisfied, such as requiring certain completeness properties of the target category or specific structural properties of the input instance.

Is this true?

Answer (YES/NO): NO